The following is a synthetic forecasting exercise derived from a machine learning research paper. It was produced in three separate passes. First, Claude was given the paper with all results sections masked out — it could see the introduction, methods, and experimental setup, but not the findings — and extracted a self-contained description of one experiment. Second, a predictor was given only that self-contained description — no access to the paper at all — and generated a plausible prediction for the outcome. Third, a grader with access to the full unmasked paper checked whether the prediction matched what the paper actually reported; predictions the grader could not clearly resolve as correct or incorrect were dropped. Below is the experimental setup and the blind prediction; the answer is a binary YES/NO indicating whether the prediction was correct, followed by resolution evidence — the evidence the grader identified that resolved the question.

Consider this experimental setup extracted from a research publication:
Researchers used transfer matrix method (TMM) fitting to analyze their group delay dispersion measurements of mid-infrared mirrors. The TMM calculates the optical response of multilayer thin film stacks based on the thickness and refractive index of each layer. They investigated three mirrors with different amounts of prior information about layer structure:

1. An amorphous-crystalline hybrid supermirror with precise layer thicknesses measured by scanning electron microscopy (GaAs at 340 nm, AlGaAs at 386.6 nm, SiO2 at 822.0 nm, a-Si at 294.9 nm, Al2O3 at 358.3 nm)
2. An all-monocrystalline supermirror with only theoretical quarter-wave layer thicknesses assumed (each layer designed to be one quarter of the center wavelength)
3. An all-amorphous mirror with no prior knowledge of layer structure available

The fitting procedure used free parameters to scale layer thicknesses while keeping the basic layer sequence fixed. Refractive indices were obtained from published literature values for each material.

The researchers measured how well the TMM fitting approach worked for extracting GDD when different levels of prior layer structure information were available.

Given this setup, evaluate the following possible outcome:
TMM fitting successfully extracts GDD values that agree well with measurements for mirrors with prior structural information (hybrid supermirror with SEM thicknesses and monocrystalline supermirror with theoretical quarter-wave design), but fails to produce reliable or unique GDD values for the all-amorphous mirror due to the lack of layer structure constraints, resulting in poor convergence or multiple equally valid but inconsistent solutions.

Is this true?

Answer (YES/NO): NO